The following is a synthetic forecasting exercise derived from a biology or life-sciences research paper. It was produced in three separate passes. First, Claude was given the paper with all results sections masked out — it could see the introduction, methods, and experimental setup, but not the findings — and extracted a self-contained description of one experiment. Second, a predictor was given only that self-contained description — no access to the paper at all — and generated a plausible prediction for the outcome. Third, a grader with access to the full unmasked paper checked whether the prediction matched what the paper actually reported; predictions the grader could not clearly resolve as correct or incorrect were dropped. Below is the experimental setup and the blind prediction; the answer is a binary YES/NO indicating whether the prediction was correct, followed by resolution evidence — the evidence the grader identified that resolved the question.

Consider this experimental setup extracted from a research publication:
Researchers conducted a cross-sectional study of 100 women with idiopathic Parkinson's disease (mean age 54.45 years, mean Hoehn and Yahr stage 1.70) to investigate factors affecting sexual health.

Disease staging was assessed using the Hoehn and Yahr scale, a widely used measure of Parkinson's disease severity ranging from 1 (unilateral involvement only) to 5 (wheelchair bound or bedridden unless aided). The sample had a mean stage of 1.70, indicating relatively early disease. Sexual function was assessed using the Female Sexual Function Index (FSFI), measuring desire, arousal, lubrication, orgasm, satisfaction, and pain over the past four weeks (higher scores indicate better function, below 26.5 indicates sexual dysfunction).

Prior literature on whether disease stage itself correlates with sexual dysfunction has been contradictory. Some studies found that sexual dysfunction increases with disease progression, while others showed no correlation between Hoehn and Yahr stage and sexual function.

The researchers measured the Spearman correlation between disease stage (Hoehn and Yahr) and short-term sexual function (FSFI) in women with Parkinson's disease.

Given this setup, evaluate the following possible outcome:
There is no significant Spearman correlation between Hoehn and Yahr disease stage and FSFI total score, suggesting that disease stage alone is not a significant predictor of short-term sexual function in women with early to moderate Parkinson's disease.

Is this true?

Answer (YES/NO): YES